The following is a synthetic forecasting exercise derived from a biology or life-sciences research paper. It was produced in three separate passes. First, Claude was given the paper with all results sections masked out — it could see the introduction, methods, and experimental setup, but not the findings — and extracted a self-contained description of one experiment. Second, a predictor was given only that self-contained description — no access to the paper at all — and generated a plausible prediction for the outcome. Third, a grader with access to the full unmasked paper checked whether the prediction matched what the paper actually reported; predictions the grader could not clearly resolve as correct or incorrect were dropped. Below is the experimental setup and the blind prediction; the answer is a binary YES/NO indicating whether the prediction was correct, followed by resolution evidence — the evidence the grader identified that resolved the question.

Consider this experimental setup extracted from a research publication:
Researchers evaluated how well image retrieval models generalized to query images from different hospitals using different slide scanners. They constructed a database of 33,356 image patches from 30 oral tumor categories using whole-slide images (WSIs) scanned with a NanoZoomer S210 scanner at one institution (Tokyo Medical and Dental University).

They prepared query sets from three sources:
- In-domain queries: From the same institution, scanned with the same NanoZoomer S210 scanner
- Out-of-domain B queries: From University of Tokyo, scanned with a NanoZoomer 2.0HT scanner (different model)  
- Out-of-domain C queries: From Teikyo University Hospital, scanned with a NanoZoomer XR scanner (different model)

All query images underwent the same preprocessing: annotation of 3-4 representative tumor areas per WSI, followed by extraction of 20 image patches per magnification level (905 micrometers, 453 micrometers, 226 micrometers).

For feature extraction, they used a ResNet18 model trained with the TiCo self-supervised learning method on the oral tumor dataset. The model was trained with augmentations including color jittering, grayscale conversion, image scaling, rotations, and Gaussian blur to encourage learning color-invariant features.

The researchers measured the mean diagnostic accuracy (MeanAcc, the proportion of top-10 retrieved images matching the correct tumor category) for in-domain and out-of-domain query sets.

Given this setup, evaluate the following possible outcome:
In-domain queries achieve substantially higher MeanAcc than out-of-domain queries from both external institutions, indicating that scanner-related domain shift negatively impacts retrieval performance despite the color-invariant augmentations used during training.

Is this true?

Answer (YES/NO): NO